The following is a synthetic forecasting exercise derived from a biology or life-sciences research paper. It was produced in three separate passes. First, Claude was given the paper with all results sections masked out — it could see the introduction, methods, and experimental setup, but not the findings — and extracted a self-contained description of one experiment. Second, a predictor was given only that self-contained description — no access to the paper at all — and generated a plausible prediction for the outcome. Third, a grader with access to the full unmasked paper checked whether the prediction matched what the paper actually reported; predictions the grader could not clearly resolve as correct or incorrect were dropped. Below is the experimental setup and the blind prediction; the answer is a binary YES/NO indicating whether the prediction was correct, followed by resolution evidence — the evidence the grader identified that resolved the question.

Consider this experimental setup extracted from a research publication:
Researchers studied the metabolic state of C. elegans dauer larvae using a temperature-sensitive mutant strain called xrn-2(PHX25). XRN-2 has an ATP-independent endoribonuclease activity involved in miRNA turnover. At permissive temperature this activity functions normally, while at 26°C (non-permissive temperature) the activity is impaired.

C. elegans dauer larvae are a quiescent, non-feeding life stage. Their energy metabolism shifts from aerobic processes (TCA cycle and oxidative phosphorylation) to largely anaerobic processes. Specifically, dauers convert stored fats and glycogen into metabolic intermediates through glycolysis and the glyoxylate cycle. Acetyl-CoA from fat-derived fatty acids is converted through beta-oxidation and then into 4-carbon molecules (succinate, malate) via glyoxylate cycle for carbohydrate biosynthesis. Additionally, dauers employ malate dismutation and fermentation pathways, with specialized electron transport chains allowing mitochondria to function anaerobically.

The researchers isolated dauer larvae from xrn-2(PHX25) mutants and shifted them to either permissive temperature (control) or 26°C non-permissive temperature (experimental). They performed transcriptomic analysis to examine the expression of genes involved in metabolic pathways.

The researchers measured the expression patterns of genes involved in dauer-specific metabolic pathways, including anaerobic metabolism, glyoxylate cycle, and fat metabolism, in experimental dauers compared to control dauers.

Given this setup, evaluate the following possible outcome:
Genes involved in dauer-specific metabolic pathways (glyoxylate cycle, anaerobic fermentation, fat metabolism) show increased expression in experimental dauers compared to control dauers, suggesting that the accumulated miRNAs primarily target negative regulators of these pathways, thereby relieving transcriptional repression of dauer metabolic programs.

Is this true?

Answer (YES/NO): NO